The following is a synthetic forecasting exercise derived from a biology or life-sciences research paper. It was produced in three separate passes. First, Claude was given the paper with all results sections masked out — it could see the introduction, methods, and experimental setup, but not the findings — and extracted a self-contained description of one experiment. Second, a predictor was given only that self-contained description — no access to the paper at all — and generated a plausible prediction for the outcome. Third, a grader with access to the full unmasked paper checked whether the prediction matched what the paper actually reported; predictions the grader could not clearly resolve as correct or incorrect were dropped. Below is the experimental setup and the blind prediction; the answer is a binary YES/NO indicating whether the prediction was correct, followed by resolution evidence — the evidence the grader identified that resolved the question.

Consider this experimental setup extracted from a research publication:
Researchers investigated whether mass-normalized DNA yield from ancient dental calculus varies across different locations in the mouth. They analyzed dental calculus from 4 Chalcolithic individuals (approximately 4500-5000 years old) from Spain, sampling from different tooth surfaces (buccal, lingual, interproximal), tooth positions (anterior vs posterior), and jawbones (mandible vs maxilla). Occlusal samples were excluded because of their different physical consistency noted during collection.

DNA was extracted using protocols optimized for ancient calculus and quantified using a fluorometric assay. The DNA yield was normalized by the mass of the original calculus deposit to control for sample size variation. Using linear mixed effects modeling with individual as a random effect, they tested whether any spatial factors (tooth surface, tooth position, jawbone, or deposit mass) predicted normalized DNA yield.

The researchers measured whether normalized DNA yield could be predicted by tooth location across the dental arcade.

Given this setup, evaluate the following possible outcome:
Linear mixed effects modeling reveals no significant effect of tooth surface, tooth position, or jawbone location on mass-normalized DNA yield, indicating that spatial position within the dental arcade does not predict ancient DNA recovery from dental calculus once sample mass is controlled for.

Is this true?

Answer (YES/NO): YES